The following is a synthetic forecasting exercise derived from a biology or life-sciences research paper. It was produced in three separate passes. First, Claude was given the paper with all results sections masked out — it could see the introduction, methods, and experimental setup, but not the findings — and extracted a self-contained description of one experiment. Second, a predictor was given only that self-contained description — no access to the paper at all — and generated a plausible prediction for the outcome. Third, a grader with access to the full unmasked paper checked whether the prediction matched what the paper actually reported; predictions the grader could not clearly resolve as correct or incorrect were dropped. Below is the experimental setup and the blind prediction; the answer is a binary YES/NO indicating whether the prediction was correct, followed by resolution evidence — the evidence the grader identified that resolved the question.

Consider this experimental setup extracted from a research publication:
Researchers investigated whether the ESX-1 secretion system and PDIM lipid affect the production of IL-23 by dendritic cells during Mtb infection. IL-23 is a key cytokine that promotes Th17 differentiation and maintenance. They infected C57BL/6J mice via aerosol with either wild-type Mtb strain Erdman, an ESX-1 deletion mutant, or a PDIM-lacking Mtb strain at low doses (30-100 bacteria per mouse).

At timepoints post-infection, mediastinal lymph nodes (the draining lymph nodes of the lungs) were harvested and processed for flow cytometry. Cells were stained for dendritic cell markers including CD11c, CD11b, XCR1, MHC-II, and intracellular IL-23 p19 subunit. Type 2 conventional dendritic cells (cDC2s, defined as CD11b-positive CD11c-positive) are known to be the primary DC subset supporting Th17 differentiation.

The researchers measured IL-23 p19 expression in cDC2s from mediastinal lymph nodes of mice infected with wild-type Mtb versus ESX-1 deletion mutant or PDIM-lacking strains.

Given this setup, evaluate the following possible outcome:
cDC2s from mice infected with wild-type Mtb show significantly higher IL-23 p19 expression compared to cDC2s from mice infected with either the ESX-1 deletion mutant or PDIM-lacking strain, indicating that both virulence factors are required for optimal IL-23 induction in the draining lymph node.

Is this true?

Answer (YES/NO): NO